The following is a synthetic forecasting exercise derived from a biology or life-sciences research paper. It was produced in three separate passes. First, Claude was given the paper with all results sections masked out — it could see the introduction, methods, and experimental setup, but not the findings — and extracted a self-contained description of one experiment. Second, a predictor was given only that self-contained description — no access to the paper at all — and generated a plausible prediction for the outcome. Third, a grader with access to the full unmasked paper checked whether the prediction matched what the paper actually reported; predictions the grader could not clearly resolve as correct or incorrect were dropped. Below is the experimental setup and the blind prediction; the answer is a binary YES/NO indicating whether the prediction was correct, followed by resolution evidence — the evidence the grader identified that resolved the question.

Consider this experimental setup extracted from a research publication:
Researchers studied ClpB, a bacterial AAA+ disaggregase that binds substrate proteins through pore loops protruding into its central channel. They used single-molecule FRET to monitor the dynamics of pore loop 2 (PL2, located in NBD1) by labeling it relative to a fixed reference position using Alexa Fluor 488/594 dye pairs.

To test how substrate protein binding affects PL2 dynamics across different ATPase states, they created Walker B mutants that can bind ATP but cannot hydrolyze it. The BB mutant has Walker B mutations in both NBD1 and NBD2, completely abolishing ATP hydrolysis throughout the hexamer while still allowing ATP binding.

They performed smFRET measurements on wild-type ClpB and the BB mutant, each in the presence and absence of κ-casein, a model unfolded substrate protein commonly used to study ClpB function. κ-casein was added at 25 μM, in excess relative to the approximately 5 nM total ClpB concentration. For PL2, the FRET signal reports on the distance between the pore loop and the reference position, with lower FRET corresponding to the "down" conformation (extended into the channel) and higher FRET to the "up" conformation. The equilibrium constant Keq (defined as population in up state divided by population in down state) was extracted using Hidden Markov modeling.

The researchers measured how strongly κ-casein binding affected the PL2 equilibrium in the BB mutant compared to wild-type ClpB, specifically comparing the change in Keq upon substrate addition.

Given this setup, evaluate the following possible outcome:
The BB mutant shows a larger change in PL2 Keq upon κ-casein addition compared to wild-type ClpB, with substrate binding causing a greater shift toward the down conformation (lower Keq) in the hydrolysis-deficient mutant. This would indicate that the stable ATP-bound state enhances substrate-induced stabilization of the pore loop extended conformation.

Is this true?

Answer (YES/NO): NO